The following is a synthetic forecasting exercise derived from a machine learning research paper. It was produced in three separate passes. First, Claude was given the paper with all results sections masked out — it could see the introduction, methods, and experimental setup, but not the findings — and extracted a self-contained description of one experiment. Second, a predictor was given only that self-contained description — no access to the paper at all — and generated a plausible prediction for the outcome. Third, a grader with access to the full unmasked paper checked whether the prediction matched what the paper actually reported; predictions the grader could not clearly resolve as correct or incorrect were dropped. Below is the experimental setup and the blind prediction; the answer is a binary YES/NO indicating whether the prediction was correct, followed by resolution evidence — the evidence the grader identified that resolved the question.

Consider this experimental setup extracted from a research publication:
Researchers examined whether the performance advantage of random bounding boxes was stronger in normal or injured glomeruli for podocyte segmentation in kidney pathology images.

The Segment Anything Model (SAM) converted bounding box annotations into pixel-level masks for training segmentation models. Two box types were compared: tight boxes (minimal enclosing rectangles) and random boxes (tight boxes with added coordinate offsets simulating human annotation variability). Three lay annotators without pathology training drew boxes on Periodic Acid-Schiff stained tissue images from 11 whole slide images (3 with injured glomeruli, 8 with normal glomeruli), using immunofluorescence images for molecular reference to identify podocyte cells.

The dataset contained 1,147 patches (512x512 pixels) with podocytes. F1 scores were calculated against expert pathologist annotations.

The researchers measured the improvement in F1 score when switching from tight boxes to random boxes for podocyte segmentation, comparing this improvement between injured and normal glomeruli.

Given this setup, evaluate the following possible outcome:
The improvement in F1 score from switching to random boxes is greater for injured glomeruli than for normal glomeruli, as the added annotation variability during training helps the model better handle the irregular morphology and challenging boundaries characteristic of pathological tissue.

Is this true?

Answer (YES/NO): NO